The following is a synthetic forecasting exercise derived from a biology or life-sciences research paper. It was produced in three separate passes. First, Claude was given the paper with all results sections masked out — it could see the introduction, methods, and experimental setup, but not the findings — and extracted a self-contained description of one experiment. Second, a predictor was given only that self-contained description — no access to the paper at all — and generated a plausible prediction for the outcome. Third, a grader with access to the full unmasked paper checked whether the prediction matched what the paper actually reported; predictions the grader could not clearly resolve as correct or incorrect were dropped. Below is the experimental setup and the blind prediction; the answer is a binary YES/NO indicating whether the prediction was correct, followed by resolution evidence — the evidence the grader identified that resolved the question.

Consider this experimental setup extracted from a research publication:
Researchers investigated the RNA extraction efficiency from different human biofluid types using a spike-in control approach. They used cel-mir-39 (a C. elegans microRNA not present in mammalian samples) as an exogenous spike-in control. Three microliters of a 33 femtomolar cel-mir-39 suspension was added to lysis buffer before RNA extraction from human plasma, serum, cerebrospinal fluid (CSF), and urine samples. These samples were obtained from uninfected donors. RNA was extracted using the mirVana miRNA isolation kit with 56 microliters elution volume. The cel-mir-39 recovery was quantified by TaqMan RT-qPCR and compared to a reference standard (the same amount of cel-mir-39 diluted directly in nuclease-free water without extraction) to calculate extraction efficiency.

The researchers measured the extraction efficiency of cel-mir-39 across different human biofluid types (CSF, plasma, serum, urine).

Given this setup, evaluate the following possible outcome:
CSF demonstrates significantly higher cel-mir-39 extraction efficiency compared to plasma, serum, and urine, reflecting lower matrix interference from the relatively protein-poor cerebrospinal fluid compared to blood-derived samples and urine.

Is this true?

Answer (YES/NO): NO